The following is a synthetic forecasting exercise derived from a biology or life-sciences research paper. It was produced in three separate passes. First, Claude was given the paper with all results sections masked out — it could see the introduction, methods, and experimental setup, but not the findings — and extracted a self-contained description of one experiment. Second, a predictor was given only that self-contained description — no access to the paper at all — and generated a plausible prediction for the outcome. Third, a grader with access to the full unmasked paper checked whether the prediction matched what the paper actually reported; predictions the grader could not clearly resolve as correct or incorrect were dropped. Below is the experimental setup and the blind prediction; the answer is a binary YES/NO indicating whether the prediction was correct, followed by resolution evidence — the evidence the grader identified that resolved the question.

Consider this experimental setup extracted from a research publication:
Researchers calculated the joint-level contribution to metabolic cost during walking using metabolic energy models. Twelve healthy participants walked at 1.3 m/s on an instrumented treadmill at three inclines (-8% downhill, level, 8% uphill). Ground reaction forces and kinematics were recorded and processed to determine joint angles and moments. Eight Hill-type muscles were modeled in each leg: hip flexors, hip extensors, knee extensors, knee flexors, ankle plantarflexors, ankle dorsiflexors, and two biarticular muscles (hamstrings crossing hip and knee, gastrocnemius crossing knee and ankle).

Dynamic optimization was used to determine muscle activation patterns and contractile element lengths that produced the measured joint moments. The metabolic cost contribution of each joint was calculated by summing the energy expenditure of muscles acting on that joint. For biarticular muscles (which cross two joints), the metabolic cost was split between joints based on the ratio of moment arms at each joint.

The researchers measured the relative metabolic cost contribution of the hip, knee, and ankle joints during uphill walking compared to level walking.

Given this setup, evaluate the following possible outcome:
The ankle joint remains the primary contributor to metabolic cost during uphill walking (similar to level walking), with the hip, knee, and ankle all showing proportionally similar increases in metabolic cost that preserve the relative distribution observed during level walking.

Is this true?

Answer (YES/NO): NO